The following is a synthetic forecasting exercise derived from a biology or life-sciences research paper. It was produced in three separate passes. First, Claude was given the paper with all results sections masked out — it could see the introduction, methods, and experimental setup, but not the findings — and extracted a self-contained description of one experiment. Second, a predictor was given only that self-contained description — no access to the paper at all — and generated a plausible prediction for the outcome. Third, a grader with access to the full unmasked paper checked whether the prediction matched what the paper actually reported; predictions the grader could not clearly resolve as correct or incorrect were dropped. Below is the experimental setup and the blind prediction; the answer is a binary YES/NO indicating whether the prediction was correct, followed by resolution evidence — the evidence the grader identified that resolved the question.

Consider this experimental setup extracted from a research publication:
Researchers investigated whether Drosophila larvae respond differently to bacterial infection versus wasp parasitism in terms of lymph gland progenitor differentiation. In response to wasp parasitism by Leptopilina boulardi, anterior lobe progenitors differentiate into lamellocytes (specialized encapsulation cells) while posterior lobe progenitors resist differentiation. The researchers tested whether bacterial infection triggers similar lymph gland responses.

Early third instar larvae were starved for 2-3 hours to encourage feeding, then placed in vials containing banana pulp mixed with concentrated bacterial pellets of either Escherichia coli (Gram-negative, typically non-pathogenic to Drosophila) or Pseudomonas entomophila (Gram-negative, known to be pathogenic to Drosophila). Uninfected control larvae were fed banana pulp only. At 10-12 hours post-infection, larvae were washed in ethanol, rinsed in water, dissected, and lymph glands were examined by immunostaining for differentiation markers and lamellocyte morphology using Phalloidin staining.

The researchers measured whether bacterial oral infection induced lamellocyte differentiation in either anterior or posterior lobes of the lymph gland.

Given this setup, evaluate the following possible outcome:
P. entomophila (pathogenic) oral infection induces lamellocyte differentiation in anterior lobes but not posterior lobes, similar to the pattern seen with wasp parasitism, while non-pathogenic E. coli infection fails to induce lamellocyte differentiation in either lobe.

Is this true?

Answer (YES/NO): NO